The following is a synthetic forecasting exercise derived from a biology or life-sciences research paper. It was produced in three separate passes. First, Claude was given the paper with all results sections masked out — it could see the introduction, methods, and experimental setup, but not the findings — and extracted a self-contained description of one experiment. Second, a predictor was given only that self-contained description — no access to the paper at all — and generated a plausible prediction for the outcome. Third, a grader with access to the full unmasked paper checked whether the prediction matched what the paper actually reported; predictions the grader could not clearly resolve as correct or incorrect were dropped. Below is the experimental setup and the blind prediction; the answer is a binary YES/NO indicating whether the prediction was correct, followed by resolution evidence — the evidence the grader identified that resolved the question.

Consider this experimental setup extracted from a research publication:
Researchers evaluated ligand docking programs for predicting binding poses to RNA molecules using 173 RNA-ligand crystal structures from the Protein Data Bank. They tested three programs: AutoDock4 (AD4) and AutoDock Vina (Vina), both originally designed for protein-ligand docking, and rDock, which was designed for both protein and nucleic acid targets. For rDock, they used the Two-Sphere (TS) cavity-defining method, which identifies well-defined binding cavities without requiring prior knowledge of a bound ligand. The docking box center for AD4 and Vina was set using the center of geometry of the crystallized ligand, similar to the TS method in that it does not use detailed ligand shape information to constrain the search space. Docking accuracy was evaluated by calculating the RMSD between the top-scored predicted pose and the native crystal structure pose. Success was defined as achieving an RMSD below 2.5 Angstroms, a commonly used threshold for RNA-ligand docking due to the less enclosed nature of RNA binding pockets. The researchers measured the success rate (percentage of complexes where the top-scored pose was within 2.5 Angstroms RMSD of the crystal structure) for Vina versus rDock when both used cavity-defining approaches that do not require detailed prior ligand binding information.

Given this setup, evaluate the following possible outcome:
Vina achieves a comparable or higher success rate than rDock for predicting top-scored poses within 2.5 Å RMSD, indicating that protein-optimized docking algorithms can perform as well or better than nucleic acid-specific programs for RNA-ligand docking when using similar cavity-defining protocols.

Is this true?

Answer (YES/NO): YES